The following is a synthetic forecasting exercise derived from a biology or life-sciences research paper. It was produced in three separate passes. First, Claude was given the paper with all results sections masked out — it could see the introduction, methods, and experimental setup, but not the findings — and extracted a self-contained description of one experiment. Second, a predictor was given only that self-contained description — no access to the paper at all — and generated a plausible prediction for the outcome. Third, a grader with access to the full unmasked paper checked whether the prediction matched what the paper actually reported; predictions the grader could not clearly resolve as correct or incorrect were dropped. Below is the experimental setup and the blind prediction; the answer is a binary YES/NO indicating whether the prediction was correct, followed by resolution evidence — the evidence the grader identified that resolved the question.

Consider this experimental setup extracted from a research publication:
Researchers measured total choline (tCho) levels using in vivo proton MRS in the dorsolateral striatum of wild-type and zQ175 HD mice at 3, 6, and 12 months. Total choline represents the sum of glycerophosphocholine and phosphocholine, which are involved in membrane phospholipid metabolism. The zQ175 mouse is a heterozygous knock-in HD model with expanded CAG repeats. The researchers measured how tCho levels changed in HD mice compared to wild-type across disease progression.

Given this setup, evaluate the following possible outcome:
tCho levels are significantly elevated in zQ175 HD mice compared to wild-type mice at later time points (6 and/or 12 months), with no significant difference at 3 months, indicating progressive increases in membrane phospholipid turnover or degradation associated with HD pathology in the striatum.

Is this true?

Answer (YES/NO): NO